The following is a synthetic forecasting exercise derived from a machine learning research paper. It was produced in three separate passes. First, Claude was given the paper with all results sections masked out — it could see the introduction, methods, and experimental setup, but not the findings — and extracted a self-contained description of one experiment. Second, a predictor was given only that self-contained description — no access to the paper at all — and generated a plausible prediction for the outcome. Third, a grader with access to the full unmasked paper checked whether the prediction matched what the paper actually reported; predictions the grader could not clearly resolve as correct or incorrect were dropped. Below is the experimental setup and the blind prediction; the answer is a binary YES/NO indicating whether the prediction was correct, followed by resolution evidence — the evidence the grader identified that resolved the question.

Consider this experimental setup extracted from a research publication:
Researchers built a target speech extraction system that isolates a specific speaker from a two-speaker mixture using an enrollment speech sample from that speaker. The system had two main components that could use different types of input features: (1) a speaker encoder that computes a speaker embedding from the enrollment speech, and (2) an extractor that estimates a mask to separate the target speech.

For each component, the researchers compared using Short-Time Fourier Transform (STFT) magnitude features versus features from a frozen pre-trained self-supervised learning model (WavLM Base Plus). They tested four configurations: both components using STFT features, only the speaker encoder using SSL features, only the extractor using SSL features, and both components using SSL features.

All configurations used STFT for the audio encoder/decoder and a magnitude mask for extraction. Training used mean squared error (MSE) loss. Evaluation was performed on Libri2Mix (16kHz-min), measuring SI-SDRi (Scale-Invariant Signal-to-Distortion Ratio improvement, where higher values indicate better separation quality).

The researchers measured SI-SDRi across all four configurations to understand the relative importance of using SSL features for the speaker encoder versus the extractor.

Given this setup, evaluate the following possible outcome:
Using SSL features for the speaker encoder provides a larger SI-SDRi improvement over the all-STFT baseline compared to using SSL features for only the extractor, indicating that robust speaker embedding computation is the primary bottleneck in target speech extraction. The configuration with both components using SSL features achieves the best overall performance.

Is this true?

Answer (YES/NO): NO